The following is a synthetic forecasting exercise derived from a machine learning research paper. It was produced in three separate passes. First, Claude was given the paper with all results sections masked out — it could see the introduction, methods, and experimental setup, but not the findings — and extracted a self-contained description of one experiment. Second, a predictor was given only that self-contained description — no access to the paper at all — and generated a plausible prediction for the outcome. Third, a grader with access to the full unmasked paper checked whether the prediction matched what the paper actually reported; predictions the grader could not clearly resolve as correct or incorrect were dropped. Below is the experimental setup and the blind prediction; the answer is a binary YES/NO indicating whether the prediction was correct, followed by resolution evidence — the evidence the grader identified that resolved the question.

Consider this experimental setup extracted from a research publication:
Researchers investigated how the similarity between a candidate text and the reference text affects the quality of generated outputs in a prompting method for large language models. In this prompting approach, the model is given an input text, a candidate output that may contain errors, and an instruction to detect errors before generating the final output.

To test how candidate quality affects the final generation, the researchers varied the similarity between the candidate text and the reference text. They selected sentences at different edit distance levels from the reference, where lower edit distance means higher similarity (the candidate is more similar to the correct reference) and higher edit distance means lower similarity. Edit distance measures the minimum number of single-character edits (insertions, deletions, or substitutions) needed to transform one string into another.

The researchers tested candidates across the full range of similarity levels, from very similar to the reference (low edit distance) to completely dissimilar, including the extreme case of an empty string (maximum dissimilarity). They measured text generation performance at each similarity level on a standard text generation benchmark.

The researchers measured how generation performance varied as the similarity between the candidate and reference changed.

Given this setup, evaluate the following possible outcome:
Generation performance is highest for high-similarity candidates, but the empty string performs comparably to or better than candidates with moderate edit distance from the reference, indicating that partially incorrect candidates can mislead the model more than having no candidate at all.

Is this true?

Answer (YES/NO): NO